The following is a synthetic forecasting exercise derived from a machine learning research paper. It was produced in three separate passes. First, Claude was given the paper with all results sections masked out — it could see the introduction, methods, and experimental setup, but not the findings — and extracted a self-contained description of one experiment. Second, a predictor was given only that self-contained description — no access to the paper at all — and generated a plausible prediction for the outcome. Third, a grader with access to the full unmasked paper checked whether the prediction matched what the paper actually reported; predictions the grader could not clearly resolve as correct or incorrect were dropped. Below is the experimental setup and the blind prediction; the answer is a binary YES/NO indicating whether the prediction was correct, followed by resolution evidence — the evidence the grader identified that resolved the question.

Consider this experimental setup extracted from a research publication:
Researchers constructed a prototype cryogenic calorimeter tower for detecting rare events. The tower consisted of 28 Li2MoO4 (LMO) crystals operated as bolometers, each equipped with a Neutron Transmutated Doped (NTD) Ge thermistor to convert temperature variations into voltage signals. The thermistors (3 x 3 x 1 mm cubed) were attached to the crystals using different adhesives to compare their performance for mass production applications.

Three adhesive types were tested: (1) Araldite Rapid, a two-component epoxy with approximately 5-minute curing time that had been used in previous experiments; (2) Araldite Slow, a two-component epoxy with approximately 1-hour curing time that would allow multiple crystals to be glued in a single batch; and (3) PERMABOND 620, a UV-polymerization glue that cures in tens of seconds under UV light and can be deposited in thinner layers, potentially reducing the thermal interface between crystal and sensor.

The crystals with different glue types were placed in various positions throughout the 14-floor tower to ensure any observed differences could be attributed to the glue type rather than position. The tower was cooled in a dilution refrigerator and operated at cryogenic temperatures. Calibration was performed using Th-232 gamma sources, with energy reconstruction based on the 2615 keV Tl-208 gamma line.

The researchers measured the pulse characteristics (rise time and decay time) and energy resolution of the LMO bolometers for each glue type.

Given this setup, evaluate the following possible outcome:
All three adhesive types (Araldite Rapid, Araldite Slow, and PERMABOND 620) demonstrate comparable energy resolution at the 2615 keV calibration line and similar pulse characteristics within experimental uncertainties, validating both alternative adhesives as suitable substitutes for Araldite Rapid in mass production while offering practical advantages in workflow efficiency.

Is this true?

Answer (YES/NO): NO